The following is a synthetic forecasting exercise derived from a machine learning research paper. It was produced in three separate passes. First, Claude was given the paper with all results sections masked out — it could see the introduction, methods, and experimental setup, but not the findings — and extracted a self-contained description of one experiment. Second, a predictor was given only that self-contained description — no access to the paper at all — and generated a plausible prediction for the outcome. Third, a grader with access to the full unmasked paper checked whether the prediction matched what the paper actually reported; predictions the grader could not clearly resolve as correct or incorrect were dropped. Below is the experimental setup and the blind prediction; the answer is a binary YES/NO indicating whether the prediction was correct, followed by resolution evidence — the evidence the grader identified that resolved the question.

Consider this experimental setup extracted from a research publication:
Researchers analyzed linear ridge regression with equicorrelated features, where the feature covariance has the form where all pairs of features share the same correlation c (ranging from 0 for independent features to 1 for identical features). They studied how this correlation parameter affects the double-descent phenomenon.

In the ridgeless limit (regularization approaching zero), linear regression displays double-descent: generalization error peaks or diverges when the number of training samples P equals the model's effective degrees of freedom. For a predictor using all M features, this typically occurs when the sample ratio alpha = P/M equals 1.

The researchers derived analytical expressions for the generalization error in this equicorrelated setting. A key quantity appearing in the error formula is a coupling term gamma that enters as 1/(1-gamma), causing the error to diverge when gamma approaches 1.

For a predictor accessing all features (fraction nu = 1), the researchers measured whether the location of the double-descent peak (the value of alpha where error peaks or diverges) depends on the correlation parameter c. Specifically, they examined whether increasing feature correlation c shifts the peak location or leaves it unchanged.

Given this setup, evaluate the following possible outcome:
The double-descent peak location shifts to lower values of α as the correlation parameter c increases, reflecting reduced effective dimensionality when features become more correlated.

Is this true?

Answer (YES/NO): NO